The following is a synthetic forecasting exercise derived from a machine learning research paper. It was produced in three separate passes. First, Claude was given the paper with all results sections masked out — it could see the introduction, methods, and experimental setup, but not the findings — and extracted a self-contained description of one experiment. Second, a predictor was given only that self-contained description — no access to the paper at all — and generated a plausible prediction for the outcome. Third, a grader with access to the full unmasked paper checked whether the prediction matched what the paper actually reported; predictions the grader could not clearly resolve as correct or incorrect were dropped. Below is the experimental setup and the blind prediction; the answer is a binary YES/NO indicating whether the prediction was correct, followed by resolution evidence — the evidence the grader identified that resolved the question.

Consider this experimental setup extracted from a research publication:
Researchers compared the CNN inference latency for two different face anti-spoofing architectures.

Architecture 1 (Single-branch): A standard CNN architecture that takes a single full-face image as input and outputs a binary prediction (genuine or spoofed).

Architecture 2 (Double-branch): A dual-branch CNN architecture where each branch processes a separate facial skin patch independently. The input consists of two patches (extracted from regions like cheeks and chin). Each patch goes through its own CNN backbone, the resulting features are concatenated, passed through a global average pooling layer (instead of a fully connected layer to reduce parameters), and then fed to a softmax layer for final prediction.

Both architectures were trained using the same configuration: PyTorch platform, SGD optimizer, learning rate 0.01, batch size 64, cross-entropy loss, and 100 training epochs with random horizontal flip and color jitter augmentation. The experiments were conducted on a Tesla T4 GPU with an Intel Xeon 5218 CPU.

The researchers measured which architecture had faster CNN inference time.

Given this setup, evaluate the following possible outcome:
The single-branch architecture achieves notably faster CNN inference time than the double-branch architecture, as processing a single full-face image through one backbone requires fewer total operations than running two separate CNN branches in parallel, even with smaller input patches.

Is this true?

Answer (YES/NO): NO